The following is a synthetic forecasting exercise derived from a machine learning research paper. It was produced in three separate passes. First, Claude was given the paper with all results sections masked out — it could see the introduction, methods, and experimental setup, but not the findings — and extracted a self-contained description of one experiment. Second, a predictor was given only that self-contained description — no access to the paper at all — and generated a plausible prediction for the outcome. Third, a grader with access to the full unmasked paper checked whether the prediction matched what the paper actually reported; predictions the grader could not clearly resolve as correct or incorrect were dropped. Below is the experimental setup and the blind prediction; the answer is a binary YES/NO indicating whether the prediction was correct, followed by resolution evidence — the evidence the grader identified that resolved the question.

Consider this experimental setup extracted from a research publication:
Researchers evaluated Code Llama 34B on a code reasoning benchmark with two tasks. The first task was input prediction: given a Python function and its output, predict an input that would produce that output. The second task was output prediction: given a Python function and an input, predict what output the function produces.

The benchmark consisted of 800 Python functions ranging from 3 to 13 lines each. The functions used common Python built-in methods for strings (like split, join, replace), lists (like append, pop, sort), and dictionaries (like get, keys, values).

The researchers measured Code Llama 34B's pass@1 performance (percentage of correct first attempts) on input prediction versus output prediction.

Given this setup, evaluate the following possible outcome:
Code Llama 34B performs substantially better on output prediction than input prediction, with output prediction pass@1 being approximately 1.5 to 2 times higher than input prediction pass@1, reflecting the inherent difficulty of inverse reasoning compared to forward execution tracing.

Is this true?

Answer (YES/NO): NO